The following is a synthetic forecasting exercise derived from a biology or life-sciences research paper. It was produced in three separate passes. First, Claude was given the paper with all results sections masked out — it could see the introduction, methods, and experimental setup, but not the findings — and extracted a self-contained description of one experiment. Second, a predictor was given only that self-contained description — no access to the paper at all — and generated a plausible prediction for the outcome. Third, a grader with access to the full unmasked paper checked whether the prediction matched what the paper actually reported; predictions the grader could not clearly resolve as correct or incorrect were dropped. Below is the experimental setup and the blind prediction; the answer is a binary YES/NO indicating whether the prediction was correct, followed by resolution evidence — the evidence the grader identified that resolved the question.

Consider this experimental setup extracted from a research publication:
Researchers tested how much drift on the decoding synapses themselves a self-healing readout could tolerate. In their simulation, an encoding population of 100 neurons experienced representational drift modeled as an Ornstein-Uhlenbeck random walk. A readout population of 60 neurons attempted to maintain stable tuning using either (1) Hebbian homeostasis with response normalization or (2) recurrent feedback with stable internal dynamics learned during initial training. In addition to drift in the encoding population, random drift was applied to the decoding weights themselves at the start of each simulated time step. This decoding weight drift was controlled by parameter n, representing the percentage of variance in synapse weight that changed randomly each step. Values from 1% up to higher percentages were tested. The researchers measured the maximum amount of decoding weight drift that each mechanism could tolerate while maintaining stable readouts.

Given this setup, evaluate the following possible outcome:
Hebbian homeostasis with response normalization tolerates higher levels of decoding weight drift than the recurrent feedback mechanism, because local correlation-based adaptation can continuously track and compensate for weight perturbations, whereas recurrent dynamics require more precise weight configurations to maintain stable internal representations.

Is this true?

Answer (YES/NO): NO